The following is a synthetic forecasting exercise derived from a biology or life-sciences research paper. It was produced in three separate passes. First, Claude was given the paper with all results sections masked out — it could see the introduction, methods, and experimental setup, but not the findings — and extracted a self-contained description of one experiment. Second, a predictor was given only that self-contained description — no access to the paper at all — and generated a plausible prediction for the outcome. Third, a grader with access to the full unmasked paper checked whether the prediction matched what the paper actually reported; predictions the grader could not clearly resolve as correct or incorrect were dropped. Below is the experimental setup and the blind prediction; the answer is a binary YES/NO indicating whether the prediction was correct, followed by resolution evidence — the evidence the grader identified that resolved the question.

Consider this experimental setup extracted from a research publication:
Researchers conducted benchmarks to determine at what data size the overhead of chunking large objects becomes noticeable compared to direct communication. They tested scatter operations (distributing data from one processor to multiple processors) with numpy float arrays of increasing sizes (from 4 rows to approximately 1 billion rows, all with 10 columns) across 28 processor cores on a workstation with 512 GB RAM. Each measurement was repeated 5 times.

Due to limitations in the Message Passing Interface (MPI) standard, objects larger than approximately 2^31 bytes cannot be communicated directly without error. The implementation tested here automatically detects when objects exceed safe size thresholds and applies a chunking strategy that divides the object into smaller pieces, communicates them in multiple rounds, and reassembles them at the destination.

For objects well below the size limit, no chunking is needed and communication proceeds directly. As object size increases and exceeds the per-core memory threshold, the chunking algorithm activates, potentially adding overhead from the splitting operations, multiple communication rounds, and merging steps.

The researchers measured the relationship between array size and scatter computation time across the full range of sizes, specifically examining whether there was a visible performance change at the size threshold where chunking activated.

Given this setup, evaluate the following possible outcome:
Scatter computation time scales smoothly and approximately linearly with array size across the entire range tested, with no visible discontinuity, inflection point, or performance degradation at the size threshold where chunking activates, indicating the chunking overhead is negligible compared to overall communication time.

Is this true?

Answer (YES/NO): NO